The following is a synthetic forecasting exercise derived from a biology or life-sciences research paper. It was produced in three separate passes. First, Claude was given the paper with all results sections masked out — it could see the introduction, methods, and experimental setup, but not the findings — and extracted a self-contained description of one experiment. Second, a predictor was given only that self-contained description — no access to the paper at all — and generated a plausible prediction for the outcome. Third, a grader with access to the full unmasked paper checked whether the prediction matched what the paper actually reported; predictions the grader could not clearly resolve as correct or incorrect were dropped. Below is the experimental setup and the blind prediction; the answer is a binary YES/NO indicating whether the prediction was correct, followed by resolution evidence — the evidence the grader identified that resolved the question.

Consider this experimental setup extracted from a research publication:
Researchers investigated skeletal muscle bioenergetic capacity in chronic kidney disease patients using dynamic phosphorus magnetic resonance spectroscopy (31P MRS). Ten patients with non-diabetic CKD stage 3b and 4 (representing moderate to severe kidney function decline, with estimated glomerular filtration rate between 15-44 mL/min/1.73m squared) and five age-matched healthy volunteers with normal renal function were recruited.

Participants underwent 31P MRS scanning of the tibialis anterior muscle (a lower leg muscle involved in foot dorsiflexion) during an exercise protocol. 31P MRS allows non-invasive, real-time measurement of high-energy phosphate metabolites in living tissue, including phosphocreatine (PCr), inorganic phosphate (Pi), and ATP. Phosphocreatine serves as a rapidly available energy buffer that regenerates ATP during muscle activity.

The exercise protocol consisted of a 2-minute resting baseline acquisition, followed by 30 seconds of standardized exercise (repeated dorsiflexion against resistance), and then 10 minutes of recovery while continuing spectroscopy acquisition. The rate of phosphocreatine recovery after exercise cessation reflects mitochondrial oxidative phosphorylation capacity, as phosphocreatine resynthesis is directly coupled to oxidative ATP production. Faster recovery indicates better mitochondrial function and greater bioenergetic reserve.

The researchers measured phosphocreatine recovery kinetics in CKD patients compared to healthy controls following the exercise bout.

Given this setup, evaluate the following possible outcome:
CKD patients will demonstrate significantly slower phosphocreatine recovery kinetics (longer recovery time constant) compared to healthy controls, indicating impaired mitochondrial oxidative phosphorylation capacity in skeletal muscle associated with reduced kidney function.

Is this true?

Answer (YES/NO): NO